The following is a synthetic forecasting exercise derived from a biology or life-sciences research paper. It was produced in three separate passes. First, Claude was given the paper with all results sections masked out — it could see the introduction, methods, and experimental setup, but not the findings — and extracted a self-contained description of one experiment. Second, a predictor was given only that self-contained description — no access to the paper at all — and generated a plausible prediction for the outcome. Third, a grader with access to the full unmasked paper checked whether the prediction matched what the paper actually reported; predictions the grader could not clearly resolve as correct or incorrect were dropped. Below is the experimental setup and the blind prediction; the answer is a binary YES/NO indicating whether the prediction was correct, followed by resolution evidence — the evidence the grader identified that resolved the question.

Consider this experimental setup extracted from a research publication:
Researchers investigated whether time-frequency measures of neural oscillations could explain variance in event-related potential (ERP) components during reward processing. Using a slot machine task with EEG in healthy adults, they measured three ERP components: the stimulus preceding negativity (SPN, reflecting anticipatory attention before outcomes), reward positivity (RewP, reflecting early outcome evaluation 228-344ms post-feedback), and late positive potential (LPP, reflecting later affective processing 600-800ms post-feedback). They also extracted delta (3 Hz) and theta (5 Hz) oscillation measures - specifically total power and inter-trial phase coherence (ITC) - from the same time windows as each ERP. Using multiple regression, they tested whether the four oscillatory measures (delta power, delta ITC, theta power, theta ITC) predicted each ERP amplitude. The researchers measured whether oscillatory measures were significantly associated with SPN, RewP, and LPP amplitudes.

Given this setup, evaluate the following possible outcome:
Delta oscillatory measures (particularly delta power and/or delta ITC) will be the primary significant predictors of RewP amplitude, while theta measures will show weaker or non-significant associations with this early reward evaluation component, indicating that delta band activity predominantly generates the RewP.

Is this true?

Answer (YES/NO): NO